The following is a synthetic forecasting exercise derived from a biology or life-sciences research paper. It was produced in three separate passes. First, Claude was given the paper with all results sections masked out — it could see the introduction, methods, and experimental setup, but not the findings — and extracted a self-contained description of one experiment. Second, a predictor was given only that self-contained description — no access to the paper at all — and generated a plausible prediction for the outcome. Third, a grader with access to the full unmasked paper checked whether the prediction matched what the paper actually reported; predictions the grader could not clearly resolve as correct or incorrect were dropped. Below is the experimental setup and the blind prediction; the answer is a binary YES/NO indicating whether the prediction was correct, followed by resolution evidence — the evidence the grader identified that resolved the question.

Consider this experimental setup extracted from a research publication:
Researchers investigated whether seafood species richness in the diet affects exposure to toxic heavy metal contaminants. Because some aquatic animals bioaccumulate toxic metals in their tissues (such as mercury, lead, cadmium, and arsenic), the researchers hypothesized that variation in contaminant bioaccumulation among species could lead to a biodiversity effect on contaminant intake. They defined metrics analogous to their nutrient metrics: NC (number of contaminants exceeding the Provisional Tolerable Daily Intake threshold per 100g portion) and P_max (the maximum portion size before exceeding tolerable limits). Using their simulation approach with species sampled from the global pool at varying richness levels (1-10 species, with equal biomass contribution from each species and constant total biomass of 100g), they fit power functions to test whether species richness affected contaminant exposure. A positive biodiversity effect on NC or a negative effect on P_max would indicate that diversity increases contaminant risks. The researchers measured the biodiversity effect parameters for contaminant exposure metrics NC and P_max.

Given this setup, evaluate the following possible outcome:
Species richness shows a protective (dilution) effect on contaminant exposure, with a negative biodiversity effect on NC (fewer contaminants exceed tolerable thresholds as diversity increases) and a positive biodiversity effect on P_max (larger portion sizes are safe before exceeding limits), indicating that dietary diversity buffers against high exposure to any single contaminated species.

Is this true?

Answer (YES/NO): NO